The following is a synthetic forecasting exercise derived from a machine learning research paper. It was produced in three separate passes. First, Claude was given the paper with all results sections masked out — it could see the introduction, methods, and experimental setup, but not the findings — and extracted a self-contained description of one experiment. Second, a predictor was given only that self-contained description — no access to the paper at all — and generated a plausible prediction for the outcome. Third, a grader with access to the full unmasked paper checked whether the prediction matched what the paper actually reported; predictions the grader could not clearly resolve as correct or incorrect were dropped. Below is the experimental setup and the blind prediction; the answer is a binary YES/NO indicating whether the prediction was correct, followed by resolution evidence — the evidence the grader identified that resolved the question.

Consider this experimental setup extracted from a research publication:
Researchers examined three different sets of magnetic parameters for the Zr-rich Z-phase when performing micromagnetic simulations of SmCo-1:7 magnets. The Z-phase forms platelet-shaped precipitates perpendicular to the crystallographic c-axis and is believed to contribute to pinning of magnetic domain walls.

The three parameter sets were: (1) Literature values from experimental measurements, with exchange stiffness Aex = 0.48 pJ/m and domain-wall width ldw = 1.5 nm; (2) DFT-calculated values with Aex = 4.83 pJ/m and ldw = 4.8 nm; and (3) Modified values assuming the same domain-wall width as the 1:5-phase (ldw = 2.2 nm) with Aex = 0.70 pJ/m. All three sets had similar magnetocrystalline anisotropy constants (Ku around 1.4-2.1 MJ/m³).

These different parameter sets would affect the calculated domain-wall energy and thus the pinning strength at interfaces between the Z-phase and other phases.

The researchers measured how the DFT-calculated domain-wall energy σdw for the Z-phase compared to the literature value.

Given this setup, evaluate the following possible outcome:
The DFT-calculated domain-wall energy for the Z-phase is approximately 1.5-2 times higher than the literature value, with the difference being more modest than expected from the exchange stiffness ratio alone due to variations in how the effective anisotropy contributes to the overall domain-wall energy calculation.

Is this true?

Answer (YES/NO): NO